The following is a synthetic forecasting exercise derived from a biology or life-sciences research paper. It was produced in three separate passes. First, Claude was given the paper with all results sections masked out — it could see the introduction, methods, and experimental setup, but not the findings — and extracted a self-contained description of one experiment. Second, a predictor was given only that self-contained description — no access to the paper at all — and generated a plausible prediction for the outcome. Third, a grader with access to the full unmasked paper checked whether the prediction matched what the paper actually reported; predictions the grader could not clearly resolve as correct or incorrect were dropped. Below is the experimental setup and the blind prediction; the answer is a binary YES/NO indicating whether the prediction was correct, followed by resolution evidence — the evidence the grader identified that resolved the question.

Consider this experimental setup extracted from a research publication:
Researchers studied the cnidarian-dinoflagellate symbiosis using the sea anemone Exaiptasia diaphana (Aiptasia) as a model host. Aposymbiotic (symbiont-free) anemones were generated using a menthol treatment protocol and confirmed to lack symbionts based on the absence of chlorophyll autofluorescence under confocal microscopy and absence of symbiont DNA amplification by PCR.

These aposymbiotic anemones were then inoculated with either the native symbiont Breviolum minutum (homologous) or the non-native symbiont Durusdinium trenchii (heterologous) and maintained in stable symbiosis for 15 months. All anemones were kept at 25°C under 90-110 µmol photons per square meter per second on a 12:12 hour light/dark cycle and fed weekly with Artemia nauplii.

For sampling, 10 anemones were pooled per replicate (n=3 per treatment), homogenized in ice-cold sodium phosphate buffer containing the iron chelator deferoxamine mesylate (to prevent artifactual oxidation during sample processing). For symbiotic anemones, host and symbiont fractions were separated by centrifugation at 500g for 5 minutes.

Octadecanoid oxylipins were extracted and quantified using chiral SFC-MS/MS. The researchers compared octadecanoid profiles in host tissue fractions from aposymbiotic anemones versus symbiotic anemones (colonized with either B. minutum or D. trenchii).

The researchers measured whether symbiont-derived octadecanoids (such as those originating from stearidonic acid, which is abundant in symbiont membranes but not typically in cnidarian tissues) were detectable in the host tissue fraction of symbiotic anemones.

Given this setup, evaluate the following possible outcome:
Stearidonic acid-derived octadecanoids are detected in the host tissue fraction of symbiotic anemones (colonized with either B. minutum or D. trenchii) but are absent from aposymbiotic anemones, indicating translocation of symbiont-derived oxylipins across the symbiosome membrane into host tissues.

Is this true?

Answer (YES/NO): NO